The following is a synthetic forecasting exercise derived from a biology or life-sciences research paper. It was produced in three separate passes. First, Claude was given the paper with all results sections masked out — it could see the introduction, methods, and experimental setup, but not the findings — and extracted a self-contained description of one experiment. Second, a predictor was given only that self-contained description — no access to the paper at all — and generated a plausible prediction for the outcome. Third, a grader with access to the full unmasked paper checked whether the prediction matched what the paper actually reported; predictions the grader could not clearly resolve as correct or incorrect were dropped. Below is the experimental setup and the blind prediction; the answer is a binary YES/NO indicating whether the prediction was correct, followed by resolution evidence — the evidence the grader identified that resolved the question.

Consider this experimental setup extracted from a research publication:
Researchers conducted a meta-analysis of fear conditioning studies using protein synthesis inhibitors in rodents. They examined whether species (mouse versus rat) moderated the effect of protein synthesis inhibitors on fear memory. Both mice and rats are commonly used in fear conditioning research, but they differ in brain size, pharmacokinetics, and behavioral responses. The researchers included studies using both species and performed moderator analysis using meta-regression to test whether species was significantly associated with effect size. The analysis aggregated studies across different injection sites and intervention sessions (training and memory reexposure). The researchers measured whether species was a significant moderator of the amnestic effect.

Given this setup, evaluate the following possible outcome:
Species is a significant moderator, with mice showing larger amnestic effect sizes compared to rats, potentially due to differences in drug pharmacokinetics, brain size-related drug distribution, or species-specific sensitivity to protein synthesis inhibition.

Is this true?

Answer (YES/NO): NO